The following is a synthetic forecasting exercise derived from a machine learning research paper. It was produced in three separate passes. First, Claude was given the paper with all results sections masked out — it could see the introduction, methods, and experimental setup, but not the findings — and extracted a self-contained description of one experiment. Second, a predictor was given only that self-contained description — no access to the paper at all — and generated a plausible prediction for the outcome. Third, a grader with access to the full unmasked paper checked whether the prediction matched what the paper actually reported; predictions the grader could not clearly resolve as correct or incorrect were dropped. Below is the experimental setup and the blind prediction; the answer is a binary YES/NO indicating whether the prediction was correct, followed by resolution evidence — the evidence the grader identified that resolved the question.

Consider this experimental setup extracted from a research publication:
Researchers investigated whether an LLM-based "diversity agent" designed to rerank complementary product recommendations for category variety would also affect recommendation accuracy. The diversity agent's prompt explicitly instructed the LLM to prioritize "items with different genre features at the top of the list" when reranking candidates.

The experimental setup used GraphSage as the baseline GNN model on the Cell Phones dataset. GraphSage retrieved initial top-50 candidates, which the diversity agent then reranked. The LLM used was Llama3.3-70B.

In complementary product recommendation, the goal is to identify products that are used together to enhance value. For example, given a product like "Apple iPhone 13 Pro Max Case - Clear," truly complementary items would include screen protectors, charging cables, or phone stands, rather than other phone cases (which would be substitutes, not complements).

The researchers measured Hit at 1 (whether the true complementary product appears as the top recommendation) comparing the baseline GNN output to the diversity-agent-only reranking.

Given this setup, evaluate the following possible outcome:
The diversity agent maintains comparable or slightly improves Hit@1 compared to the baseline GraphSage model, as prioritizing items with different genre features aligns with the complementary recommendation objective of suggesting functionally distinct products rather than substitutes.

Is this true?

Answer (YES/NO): NO